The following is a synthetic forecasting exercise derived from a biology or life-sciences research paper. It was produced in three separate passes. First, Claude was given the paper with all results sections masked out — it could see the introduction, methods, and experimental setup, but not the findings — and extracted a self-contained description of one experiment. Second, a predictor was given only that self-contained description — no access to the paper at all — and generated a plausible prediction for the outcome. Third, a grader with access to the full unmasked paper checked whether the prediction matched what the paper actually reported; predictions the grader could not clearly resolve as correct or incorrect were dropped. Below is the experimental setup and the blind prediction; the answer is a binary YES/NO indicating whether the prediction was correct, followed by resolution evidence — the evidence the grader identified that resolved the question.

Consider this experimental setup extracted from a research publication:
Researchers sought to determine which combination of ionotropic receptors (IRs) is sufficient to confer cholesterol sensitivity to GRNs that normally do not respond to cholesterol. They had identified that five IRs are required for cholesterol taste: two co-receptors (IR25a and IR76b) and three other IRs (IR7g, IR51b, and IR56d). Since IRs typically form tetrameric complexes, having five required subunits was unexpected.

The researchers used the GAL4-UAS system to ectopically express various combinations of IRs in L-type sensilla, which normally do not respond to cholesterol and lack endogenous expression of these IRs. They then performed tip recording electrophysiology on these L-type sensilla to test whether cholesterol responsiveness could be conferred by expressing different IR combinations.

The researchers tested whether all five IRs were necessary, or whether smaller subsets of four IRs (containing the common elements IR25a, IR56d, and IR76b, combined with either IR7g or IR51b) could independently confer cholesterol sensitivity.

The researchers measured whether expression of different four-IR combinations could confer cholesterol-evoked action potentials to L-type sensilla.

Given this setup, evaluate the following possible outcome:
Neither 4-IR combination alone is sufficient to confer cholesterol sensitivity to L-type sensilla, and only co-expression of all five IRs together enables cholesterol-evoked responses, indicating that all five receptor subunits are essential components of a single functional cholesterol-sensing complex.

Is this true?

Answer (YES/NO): NO